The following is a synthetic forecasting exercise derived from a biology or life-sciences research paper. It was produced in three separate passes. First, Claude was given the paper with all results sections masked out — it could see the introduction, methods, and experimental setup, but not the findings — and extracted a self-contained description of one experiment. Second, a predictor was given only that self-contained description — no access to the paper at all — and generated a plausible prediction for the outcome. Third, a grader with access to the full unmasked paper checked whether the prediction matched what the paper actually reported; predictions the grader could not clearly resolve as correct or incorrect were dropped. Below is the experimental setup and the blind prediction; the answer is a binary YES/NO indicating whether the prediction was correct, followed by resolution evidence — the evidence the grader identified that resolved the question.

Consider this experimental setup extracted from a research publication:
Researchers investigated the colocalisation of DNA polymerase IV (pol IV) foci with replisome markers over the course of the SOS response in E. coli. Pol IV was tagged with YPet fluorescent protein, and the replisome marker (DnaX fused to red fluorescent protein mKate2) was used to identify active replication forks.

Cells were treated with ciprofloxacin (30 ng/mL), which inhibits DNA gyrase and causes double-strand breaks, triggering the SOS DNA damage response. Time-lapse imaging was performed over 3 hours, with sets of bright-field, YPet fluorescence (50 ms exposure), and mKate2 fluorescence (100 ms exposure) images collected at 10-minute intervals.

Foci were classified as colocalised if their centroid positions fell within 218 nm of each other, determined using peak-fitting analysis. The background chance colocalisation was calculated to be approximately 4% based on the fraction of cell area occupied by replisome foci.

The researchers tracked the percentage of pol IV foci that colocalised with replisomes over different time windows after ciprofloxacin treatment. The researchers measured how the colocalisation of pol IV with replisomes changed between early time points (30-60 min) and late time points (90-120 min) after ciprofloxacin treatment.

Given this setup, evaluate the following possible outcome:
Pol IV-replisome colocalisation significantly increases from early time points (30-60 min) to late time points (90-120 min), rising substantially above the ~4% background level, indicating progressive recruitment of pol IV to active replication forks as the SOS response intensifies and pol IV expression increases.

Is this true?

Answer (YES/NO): NO